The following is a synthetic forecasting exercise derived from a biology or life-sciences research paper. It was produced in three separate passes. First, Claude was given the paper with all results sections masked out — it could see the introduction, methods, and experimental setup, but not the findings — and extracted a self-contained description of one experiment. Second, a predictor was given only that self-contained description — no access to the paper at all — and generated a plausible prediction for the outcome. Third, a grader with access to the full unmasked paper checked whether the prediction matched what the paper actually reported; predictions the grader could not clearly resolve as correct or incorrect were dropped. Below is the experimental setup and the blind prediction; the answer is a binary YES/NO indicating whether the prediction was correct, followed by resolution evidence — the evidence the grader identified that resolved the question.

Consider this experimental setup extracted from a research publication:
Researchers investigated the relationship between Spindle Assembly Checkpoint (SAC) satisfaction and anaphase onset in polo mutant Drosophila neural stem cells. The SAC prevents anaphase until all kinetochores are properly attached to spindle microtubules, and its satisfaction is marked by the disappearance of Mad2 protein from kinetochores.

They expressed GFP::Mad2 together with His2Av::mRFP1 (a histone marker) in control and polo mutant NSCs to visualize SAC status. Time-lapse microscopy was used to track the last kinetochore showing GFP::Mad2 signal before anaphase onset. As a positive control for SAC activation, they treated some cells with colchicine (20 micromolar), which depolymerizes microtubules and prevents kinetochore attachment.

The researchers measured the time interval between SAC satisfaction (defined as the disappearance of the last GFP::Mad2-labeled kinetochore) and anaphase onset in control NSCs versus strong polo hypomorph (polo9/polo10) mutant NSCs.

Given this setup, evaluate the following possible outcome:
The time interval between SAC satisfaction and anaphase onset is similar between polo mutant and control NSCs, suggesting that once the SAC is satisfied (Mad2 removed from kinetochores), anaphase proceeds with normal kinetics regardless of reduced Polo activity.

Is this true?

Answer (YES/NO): NO